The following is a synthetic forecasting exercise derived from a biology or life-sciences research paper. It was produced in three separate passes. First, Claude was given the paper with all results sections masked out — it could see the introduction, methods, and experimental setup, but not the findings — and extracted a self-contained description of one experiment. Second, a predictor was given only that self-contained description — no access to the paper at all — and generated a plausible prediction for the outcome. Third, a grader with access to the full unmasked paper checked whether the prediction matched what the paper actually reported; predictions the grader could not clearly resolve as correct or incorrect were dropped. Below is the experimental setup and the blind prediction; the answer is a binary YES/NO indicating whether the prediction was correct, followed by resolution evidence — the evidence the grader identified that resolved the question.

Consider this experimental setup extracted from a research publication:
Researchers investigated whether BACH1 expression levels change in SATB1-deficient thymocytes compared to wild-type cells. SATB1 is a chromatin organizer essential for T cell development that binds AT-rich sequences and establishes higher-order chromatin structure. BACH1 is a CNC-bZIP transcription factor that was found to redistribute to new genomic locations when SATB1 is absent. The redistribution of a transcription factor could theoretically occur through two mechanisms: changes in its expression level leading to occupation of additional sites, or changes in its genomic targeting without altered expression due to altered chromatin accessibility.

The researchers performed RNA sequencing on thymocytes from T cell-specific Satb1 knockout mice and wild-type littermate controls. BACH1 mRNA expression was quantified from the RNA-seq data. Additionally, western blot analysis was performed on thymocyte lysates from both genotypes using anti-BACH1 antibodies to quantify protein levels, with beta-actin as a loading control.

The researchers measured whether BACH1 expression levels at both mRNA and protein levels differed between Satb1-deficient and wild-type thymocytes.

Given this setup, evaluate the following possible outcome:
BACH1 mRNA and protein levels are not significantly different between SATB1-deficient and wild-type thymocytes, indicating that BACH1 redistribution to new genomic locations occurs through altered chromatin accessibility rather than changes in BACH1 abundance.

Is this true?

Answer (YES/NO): NO